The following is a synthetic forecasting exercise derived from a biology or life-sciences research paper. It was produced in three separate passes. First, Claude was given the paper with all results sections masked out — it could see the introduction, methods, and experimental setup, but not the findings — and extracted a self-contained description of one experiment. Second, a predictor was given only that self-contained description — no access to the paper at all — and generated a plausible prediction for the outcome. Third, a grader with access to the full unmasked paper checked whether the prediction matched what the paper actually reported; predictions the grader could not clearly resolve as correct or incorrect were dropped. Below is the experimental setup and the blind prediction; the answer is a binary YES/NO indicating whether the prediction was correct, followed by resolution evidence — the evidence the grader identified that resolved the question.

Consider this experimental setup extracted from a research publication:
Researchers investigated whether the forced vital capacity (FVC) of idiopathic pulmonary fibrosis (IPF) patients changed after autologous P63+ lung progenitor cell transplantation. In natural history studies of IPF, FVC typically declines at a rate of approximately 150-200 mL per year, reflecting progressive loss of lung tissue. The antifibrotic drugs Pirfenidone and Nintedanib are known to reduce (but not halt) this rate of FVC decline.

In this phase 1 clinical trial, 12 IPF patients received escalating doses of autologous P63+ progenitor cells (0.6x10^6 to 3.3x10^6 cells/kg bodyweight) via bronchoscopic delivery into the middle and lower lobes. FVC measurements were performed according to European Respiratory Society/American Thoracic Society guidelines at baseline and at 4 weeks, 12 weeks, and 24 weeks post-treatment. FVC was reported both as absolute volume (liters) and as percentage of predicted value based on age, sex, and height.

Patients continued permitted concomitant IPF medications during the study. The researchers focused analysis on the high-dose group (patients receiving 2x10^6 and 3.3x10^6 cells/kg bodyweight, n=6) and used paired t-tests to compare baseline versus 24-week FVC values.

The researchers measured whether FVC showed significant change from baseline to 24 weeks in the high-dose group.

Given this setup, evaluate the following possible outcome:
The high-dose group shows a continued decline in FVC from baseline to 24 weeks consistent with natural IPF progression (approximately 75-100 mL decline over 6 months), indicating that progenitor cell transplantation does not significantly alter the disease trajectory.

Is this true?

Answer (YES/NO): NO